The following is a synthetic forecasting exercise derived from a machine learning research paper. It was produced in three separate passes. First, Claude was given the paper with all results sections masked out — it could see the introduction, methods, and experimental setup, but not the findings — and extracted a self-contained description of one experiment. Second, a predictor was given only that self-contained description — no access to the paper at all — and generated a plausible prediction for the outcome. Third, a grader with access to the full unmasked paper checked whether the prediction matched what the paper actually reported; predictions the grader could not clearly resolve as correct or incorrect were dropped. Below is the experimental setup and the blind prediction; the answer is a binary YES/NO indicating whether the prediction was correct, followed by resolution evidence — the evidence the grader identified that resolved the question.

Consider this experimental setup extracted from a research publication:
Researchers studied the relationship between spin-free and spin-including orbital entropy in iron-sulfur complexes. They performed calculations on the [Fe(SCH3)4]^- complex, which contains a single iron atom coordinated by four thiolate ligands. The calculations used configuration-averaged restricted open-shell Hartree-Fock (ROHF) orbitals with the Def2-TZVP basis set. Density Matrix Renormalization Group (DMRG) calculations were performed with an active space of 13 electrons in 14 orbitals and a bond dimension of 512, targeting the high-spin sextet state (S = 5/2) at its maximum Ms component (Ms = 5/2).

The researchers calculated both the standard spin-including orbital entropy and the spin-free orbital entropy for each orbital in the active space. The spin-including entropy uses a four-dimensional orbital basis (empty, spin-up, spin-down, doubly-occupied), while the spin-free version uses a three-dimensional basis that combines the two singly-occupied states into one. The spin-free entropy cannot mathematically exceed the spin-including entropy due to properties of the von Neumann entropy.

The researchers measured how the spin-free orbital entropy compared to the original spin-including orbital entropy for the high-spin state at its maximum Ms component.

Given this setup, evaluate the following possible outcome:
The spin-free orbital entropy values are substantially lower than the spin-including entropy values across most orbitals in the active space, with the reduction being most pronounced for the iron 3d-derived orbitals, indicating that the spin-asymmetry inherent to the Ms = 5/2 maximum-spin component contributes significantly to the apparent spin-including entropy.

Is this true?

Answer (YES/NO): NO